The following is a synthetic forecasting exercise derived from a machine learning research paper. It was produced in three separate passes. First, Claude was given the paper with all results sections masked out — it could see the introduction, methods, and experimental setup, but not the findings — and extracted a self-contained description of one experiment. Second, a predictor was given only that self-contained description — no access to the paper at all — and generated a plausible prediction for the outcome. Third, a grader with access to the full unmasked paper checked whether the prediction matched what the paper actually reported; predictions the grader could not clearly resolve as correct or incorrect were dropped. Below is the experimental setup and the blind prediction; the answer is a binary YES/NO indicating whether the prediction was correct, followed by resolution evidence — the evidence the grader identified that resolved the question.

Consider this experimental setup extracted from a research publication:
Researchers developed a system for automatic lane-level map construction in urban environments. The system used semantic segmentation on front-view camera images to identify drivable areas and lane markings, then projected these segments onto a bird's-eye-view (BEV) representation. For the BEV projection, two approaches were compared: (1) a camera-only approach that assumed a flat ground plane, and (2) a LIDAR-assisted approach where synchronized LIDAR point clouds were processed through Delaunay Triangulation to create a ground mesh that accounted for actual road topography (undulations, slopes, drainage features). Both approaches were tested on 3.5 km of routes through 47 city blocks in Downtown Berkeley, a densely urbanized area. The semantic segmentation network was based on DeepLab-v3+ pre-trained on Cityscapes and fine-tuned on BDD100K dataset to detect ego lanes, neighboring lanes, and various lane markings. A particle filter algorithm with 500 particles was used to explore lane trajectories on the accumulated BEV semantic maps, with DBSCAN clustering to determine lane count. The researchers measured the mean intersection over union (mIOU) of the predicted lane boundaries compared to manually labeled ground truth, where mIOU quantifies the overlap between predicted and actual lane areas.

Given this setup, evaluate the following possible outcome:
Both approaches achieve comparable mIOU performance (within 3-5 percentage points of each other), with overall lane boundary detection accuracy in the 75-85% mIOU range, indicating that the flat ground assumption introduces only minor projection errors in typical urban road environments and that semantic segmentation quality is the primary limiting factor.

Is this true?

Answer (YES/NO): NO